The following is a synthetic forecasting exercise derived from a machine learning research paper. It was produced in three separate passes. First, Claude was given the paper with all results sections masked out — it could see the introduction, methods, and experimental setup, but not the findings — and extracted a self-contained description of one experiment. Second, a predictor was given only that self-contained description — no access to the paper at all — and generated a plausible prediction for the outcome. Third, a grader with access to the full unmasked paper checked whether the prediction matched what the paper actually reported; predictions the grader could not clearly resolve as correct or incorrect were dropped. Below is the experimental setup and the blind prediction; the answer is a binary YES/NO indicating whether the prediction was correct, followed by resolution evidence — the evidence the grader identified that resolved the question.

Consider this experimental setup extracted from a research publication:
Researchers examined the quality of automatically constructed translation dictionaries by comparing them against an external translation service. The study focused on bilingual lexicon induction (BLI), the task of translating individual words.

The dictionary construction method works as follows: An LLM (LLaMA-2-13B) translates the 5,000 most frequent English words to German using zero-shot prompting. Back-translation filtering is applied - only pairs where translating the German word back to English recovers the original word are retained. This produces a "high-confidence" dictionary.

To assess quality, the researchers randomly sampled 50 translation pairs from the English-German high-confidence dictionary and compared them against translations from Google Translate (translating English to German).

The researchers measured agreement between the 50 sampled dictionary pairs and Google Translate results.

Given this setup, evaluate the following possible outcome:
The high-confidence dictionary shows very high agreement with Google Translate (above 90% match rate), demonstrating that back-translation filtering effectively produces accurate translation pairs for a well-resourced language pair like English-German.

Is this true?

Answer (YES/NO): NO